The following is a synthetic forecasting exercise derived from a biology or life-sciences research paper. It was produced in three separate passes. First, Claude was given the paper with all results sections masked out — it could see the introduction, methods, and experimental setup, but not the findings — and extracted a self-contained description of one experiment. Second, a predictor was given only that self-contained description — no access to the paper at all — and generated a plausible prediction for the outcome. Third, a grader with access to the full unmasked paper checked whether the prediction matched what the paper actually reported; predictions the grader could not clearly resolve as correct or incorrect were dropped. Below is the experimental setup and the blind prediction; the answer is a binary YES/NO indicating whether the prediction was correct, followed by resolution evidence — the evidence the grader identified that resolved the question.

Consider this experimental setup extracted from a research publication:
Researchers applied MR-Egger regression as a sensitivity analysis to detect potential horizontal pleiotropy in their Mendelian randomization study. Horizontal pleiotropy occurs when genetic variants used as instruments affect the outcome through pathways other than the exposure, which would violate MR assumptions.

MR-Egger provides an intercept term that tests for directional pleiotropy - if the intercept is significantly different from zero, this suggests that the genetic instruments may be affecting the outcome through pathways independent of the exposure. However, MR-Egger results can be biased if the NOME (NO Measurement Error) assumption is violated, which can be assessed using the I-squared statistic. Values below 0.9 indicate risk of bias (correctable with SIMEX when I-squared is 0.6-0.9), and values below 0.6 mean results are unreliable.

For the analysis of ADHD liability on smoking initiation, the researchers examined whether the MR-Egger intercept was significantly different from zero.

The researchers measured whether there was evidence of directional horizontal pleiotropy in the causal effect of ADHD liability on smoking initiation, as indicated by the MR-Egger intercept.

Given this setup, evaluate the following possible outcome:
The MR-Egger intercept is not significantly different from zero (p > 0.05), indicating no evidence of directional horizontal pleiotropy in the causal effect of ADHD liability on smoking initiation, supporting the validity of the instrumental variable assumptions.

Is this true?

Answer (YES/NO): YES